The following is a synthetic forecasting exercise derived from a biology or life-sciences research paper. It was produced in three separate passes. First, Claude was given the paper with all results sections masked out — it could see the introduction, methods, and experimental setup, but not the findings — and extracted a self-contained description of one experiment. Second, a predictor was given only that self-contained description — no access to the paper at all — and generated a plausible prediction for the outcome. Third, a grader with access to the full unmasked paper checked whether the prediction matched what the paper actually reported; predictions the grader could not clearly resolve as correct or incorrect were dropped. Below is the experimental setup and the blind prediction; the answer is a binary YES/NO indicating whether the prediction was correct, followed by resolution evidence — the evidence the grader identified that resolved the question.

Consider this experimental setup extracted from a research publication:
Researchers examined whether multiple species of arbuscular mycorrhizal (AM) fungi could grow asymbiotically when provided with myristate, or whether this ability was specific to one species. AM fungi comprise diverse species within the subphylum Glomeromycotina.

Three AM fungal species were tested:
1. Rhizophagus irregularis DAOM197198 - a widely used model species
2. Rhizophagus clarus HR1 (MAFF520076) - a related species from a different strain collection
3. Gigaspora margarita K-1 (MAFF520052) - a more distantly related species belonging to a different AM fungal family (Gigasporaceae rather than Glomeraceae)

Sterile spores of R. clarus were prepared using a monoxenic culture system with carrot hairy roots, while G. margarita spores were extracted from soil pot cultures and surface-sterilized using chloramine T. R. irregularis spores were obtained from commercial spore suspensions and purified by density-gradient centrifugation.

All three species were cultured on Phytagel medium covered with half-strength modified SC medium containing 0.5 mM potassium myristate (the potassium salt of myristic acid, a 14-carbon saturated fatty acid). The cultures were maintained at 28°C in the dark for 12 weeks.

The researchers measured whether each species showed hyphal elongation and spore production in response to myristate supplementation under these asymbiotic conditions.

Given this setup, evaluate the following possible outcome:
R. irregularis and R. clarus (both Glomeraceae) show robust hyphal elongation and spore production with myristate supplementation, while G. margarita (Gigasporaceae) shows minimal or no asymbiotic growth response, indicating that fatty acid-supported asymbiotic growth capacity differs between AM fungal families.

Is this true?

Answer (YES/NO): NO